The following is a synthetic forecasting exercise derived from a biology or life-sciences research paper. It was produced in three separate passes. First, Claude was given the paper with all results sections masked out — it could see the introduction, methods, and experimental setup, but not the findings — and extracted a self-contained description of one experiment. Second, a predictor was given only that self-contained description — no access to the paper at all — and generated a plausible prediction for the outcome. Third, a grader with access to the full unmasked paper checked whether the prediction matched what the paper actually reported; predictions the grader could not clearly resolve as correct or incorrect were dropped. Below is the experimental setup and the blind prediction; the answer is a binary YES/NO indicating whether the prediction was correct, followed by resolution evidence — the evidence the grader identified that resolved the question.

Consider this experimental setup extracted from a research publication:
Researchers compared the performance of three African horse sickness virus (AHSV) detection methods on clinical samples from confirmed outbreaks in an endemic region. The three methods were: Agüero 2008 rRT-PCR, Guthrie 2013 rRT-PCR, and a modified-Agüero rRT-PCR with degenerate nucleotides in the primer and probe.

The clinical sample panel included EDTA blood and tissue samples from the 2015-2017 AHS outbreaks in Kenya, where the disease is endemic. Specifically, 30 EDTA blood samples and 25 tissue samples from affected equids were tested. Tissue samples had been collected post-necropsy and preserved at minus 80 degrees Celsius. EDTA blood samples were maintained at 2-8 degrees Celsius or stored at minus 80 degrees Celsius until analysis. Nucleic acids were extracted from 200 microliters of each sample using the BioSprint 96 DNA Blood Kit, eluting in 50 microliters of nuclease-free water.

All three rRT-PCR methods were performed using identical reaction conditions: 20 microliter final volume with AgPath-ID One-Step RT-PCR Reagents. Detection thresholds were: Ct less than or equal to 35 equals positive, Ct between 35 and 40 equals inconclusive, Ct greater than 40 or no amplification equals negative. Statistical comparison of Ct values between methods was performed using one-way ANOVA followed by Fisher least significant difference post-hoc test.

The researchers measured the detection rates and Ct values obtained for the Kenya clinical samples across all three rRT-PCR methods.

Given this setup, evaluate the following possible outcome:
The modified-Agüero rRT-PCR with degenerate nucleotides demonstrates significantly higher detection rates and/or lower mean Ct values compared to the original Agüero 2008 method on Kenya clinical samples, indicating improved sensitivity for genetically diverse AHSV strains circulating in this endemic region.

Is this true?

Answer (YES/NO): NO